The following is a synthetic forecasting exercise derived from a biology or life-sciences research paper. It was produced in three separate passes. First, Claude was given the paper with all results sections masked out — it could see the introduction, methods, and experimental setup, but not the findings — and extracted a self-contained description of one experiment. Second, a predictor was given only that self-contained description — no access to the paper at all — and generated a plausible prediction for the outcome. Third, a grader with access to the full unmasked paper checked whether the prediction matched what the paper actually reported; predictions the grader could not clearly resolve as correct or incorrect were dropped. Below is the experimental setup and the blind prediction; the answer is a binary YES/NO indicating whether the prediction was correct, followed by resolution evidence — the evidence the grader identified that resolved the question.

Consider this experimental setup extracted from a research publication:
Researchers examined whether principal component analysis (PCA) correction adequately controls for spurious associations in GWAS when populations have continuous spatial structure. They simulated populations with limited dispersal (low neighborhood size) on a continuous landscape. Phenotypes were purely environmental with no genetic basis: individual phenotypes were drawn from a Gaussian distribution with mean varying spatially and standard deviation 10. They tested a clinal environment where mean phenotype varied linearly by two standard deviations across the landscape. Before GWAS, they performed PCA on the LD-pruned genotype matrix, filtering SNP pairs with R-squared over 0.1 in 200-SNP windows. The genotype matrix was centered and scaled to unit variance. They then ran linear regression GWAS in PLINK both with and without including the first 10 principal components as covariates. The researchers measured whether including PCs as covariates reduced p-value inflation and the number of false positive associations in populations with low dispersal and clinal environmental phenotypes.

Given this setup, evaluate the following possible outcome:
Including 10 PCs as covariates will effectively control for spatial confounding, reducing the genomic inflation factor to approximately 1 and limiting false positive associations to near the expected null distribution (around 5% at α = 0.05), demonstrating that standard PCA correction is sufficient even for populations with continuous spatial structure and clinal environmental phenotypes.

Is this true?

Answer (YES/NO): NO